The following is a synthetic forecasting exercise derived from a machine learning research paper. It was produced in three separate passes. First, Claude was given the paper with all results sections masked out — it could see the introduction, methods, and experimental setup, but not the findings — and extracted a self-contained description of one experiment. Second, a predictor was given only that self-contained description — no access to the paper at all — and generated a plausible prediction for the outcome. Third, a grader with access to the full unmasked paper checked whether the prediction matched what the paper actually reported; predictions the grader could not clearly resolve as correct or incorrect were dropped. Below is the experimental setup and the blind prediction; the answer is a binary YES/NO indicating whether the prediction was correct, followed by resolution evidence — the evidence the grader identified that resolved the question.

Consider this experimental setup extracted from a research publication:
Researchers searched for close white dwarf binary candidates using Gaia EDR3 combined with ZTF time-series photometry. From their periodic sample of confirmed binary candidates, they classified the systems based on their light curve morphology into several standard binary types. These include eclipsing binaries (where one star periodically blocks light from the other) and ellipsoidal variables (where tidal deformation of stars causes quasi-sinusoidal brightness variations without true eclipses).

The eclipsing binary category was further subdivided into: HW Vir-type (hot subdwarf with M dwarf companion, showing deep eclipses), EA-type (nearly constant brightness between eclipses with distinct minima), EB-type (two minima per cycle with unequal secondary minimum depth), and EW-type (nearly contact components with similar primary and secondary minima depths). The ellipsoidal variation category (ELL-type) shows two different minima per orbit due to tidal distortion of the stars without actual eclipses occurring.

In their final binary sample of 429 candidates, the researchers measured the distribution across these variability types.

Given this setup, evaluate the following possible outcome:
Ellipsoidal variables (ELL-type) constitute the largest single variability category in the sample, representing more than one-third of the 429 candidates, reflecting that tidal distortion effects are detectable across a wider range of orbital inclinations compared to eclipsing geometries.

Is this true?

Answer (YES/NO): YES